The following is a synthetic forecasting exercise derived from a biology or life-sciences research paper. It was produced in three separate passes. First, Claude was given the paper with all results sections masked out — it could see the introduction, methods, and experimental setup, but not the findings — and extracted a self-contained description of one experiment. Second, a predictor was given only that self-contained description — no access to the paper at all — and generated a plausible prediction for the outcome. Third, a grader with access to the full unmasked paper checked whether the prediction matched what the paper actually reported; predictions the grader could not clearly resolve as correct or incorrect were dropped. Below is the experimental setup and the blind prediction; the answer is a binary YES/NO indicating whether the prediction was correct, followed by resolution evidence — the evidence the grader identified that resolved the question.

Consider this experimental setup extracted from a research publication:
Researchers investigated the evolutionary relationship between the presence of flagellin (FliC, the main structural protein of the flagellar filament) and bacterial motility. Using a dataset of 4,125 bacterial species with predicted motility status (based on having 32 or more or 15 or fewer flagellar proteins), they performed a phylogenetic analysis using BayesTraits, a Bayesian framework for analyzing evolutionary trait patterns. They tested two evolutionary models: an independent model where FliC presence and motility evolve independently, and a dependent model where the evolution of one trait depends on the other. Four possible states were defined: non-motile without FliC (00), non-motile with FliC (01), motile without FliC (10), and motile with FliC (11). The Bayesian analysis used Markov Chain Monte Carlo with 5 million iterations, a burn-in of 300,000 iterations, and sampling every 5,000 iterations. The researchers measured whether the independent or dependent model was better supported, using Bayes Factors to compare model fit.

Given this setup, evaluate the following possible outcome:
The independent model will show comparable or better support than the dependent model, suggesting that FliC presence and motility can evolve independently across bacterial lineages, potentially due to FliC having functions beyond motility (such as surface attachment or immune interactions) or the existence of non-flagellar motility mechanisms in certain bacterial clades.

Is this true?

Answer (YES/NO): NO